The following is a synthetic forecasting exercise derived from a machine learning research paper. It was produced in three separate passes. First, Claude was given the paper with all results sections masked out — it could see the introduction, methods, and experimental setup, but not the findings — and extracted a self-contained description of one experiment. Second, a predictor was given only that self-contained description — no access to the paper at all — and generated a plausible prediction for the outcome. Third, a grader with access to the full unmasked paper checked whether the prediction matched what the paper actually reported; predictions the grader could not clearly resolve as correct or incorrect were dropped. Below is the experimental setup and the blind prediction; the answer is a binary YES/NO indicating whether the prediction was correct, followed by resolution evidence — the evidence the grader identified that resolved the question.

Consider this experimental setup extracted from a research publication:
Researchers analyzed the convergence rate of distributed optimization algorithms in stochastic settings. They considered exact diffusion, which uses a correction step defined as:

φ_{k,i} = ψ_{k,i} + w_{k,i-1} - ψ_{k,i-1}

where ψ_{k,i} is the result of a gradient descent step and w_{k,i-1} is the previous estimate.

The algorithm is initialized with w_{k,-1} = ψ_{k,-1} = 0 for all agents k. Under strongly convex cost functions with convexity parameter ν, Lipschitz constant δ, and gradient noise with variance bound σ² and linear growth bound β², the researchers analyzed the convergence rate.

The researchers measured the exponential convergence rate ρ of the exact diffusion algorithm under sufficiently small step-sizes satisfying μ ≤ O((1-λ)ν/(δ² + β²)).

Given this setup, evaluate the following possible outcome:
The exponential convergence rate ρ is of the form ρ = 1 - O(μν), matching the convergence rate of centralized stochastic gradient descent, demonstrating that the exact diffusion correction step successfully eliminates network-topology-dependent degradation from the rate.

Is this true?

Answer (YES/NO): YES